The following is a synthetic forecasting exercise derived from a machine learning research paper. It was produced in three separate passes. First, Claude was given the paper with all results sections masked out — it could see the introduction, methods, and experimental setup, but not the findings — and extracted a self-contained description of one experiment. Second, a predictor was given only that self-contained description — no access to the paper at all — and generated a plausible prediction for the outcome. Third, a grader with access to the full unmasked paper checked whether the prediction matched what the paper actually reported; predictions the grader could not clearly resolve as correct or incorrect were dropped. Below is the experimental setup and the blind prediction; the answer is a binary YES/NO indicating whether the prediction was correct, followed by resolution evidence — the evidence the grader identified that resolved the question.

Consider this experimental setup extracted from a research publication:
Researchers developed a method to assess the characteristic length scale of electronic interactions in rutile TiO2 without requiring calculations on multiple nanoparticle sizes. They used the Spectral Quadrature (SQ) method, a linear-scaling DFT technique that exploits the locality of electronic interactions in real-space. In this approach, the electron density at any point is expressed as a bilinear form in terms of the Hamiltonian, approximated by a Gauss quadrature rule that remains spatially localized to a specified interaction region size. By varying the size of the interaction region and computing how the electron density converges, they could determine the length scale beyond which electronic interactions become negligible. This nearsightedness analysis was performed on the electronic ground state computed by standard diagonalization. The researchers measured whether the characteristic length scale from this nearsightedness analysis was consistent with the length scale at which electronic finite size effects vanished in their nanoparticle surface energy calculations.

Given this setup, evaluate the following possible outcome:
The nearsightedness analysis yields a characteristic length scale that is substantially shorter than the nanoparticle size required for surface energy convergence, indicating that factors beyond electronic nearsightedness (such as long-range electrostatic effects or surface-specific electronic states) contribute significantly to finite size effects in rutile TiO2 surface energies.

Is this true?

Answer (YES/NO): NO